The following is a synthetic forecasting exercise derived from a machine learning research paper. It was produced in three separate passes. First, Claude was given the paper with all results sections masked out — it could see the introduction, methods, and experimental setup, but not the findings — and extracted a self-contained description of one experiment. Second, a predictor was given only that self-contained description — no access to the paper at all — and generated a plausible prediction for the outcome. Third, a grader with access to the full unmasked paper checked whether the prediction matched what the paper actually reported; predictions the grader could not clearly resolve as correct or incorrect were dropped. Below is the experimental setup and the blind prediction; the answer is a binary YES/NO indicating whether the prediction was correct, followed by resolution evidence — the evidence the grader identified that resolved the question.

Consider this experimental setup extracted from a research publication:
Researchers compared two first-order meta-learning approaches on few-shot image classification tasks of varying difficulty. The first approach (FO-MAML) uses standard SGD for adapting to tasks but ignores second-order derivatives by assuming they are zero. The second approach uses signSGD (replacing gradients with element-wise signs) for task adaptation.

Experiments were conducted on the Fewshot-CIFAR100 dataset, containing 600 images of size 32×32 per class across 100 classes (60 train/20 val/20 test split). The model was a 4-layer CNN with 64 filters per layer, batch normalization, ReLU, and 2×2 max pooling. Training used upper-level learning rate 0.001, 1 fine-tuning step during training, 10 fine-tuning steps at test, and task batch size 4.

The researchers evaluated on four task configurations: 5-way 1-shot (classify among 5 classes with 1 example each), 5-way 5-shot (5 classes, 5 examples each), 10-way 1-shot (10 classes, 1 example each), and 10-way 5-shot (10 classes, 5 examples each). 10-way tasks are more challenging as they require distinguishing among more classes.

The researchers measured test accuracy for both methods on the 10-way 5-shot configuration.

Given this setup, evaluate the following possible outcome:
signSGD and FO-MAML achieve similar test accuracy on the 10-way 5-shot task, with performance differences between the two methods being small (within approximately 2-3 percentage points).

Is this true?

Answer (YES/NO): YES